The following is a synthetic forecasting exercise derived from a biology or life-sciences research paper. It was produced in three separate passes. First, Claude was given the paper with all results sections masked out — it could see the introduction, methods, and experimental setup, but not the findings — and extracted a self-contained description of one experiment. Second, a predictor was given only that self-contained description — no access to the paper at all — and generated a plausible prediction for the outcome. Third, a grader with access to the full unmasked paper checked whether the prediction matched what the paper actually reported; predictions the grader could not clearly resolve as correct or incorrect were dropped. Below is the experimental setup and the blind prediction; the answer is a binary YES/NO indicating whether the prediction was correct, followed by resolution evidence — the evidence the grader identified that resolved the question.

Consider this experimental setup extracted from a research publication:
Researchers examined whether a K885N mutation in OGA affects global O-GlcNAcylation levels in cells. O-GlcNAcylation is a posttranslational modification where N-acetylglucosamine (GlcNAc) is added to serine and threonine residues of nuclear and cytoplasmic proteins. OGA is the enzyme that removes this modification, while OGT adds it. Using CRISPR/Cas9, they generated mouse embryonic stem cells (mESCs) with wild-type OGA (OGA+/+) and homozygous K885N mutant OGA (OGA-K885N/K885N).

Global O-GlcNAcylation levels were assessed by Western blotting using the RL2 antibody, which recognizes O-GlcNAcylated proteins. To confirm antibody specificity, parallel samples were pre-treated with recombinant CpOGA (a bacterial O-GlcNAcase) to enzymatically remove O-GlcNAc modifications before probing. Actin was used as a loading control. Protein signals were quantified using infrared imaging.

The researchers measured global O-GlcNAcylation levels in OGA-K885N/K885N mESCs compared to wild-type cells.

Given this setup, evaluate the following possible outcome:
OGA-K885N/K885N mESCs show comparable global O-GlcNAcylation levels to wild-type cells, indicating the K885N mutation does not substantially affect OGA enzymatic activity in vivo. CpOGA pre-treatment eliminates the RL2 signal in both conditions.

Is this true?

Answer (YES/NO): YES